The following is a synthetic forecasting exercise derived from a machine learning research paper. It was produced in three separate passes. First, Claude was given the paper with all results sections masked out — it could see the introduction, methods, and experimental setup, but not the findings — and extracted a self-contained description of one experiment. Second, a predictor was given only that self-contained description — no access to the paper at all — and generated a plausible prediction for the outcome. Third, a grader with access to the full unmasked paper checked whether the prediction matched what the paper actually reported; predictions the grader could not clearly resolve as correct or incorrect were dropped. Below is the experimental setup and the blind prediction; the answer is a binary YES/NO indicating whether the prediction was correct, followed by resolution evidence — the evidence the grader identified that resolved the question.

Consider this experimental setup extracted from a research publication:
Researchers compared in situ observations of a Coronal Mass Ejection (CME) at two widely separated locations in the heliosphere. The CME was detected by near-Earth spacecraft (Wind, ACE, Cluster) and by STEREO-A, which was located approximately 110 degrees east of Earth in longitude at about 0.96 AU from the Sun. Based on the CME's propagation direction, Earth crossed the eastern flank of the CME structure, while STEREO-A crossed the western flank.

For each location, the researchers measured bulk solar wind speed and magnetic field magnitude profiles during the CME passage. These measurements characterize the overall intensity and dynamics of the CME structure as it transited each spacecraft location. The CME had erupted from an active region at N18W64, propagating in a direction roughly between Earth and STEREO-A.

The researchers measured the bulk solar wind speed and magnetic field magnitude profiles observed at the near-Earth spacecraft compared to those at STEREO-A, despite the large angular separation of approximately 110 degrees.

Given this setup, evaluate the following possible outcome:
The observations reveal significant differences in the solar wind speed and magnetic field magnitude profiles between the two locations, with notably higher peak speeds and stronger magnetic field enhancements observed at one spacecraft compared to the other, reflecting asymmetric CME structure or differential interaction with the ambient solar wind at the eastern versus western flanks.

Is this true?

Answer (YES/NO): NO